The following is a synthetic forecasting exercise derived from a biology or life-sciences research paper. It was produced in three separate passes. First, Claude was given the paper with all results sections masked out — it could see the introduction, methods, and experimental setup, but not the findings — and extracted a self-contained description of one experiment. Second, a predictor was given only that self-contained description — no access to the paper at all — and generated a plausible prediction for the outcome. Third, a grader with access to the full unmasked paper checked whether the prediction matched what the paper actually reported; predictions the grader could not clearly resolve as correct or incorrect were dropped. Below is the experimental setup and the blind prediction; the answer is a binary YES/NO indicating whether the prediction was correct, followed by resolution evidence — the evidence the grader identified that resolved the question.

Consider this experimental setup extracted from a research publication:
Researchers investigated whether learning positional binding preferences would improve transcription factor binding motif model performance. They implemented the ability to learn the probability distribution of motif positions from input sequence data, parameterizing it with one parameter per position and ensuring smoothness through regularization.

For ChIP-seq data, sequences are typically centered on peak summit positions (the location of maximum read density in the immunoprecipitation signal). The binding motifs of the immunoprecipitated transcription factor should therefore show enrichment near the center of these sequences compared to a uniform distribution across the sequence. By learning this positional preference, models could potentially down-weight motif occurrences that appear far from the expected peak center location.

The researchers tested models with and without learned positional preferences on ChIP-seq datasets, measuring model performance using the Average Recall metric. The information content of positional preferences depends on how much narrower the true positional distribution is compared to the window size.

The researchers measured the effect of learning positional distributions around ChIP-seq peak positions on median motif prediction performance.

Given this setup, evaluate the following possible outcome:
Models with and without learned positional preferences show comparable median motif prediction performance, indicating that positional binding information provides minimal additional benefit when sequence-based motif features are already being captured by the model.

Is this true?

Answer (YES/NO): YES